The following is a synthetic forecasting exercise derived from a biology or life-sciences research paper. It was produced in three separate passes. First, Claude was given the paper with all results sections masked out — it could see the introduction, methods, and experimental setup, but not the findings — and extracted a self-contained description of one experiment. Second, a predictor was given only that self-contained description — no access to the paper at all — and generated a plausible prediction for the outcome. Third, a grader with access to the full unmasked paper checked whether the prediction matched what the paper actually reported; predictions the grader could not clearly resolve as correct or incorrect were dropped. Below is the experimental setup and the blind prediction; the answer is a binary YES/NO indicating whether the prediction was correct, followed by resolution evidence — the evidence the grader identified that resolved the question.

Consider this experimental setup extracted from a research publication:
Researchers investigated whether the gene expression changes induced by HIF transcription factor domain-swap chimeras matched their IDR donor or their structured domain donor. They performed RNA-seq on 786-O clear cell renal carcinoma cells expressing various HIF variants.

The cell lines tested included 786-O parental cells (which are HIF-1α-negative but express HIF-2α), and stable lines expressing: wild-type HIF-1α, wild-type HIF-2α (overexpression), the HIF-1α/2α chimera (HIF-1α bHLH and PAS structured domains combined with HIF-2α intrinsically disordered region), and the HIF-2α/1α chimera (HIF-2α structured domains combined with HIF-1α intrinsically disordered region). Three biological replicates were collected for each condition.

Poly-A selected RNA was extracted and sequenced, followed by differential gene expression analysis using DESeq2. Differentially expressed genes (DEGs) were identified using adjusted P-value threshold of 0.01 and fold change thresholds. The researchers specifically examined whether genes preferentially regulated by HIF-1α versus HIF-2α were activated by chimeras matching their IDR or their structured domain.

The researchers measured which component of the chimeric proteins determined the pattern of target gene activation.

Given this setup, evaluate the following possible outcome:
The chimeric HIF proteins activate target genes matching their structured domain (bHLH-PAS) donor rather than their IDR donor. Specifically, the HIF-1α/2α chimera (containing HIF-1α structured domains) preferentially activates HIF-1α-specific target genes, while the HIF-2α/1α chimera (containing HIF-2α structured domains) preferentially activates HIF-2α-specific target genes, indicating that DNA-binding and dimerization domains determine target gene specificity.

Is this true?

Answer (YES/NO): NO